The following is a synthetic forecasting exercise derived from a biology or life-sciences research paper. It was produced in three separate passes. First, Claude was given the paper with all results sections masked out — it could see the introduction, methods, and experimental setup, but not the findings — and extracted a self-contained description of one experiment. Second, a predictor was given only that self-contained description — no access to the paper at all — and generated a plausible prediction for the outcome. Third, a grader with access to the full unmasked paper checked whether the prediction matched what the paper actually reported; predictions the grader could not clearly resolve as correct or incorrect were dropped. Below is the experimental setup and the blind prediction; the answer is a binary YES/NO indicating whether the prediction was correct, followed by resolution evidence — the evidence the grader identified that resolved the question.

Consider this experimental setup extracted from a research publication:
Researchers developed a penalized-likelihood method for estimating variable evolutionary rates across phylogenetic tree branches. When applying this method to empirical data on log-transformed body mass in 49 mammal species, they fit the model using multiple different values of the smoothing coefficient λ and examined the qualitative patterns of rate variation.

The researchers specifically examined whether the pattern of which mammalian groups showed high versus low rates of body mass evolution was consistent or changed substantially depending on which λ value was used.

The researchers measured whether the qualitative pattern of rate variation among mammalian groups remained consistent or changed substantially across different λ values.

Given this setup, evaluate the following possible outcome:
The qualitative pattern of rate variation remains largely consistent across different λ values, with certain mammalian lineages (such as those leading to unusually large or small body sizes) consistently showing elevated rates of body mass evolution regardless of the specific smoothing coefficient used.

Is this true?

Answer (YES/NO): NO